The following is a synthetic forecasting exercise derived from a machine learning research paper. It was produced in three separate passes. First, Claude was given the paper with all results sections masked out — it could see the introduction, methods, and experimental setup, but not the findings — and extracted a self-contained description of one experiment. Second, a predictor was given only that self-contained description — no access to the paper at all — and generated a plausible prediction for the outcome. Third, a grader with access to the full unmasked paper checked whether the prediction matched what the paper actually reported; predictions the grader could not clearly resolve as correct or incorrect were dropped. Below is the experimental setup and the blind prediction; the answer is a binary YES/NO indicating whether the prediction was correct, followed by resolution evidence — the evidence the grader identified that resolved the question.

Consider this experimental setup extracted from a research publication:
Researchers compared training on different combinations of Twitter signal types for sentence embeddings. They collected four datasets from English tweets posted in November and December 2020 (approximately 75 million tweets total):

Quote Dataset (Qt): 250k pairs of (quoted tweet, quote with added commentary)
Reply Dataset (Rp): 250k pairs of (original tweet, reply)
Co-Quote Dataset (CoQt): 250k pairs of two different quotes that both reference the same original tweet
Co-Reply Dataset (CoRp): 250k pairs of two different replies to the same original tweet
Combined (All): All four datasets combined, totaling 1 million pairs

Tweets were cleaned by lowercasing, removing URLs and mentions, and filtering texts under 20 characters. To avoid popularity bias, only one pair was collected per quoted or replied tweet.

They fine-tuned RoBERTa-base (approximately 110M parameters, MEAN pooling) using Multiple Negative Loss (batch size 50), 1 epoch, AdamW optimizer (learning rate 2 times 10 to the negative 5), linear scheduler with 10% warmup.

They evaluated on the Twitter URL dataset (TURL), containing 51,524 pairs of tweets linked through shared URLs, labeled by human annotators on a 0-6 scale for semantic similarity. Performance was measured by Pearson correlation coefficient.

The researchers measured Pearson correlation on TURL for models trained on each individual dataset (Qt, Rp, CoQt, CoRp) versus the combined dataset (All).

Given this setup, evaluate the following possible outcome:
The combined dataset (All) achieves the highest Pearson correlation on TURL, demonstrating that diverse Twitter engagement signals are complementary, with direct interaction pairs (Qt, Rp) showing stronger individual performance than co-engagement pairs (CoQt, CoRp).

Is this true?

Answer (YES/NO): NO